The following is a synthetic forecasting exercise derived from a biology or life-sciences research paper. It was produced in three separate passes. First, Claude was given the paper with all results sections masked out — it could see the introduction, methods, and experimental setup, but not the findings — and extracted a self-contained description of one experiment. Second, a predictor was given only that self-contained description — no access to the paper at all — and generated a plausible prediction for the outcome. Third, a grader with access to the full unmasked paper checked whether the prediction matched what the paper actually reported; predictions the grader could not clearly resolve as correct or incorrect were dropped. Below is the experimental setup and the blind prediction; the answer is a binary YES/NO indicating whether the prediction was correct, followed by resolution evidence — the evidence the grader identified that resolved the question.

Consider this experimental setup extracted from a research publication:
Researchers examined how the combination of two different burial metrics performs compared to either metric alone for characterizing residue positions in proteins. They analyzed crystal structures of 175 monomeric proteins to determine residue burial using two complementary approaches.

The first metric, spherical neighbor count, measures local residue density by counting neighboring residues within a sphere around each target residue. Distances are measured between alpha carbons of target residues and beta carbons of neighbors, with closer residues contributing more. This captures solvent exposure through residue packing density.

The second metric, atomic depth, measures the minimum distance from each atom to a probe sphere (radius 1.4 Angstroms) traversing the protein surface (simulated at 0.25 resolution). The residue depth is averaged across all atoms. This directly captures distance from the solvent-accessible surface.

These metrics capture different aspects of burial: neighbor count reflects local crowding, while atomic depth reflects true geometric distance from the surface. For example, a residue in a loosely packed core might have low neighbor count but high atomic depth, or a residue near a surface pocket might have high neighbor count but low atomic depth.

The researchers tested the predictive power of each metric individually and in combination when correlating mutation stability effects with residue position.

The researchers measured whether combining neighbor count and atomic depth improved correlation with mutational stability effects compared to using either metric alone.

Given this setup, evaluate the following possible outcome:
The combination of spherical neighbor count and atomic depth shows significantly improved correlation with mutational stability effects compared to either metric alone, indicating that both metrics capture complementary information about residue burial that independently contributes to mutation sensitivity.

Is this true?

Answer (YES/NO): YES